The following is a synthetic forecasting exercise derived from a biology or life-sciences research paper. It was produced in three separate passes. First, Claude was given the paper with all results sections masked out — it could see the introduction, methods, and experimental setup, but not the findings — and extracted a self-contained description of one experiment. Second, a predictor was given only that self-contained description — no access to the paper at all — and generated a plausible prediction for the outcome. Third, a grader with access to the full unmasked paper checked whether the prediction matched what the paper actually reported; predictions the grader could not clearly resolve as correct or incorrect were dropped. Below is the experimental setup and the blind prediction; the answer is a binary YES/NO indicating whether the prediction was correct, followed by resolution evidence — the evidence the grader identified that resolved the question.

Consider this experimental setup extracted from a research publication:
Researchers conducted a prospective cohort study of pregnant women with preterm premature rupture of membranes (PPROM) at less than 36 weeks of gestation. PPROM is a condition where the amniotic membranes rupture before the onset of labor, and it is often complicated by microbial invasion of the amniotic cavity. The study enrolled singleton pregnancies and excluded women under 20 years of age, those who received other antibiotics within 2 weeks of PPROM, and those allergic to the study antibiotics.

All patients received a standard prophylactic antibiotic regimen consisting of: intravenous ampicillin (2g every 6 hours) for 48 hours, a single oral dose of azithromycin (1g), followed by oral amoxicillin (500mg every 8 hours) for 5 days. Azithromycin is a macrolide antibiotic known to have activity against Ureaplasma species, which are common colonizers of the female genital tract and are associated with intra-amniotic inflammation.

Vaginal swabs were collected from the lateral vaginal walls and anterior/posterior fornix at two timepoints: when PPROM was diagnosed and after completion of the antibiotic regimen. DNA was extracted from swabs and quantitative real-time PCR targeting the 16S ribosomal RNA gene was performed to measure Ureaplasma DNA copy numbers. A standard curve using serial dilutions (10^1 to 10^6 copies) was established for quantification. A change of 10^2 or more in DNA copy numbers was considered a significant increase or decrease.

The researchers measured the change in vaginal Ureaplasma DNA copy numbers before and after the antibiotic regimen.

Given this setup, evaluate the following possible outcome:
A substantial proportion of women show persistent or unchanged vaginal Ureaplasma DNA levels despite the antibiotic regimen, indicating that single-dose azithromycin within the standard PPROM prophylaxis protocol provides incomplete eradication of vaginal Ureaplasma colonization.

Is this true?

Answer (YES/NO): NO